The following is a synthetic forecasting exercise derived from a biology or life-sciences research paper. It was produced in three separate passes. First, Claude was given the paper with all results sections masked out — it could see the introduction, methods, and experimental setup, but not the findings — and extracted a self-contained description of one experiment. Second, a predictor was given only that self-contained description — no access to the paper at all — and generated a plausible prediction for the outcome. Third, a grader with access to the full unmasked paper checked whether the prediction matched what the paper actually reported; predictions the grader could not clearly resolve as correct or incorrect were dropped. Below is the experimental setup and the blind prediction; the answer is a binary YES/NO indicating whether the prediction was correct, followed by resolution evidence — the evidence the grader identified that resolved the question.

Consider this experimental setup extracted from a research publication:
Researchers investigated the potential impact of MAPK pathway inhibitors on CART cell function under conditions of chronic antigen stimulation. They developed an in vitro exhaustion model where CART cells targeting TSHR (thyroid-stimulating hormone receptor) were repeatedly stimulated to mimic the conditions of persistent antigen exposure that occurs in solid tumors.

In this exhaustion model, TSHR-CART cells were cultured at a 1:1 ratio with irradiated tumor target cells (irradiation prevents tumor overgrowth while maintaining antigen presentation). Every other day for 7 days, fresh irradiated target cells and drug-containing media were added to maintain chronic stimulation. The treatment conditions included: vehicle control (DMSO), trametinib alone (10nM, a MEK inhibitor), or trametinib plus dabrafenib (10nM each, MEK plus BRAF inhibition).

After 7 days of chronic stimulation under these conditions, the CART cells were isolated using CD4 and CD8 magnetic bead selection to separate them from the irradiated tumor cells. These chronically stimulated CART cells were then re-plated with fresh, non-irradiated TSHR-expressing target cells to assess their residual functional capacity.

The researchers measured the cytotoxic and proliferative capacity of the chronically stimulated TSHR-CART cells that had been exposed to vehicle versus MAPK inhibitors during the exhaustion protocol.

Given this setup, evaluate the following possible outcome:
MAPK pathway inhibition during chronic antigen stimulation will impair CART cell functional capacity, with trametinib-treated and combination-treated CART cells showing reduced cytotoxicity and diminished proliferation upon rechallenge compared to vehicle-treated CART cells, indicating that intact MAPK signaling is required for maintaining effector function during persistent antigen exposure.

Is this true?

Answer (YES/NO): NO